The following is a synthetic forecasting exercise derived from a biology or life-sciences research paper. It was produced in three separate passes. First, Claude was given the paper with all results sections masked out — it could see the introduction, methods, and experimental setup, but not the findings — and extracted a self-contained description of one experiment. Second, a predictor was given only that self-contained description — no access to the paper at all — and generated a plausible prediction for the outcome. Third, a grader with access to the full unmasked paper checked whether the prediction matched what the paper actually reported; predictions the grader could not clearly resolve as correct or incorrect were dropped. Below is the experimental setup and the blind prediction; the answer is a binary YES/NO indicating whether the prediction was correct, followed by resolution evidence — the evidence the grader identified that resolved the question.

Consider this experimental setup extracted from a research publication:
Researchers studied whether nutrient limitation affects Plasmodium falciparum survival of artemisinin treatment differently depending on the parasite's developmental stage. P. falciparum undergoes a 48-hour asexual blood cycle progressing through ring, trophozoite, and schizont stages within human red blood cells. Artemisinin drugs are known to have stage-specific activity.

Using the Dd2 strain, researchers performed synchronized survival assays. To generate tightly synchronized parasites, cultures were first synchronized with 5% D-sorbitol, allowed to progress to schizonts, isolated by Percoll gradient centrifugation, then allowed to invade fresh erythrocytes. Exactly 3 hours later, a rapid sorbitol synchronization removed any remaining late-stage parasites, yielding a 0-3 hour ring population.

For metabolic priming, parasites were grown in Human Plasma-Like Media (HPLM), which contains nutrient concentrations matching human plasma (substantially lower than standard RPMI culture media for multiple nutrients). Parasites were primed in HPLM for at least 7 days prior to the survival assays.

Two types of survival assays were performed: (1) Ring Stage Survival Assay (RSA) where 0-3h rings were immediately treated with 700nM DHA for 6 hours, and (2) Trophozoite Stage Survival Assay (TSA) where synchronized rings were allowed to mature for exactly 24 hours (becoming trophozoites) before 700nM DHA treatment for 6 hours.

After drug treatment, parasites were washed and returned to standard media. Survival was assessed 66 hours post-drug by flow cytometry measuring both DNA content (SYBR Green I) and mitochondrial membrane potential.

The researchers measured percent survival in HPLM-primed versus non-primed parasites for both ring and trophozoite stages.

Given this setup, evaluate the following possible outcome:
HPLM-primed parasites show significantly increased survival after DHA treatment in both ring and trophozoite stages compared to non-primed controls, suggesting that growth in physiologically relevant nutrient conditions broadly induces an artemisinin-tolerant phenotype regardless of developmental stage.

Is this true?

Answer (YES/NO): NO